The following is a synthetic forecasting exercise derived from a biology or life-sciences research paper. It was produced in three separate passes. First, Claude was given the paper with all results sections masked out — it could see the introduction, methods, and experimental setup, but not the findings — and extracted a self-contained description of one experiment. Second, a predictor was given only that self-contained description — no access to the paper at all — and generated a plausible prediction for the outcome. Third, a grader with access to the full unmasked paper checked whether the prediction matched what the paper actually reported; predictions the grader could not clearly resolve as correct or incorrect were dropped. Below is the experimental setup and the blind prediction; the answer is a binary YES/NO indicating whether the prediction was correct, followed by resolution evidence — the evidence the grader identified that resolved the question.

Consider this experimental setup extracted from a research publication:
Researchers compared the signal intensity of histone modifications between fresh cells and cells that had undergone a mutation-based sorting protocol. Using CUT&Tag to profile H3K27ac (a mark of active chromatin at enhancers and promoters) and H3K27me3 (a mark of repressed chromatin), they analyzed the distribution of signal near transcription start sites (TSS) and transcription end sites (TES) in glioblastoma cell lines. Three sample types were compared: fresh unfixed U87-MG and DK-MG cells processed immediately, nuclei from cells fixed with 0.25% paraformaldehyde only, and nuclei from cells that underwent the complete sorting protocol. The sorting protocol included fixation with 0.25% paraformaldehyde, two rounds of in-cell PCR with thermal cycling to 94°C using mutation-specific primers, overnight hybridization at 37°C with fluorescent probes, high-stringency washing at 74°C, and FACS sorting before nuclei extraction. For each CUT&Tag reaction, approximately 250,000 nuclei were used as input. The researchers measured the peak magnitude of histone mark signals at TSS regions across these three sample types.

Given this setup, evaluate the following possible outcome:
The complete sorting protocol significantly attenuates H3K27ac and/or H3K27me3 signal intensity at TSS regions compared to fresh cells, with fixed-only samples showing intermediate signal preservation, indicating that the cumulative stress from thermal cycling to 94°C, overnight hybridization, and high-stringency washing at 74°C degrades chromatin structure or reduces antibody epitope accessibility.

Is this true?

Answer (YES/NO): NO